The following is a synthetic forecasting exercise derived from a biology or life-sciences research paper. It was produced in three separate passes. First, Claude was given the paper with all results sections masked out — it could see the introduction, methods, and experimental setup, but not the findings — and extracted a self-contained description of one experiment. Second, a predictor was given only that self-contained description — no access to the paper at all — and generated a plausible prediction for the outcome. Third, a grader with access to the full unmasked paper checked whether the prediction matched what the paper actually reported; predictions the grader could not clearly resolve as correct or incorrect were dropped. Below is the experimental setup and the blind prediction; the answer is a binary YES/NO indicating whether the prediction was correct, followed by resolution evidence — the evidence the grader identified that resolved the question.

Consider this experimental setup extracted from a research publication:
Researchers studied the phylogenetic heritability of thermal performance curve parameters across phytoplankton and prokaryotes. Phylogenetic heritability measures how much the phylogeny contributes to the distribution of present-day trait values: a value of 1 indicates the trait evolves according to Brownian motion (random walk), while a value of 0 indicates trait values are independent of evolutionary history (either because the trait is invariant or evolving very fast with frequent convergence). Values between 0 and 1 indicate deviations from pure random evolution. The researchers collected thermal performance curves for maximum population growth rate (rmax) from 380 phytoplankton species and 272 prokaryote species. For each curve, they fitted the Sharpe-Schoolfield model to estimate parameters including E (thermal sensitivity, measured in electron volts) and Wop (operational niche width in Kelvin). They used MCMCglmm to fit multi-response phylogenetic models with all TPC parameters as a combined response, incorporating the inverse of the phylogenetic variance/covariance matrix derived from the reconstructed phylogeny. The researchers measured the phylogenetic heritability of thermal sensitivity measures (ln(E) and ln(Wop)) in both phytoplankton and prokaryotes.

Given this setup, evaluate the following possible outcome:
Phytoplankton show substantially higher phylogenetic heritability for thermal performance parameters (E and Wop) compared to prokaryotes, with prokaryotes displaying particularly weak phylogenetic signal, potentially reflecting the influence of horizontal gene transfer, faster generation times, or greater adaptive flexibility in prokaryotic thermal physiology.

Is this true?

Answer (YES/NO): NO